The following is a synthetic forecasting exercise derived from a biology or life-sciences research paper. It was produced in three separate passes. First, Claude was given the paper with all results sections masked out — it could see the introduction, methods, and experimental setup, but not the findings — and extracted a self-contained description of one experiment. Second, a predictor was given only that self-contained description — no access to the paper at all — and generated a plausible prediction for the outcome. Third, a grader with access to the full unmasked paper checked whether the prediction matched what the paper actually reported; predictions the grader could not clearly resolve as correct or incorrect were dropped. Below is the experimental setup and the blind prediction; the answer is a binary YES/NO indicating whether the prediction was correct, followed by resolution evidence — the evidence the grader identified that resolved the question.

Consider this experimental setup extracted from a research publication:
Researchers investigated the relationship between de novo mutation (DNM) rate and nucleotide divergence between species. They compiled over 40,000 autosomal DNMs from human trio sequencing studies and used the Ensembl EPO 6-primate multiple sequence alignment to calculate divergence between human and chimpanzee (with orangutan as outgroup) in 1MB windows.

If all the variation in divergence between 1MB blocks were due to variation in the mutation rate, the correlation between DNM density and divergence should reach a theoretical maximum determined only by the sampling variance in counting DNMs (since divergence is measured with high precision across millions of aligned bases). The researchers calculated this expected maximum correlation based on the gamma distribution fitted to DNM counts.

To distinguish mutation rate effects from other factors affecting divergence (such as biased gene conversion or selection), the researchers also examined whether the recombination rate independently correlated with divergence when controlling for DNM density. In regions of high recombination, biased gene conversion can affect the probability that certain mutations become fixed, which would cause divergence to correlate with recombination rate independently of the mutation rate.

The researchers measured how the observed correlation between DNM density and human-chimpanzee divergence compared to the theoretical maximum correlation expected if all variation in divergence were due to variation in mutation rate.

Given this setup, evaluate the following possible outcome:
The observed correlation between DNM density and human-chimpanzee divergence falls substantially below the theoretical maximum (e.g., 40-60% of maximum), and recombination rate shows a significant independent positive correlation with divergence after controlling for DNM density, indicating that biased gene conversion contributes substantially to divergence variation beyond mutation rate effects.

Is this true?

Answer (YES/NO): YES